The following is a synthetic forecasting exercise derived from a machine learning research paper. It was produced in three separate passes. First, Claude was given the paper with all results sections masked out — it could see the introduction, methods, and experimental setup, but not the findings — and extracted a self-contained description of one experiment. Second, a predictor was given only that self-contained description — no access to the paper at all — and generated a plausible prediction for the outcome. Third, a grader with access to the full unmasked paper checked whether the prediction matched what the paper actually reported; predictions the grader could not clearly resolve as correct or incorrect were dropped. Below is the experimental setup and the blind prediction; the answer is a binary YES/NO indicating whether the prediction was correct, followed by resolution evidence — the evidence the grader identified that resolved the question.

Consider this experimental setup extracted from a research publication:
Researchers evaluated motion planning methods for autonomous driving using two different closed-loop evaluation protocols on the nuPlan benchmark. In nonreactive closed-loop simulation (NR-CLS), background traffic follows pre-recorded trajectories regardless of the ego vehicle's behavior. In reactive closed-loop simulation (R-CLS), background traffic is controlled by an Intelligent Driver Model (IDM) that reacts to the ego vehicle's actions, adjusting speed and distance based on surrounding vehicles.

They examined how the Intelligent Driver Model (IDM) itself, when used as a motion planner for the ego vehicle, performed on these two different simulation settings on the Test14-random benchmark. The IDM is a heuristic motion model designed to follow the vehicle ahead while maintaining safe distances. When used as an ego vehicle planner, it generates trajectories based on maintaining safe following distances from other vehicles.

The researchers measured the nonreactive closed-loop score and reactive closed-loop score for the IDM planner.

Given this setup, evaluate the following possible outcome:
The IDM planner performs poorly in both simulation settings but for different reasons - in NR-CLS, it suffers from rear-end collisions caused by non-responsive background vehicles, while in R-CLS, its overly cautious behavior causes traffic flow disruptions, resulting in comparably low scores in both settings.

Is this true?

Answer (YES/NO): NO